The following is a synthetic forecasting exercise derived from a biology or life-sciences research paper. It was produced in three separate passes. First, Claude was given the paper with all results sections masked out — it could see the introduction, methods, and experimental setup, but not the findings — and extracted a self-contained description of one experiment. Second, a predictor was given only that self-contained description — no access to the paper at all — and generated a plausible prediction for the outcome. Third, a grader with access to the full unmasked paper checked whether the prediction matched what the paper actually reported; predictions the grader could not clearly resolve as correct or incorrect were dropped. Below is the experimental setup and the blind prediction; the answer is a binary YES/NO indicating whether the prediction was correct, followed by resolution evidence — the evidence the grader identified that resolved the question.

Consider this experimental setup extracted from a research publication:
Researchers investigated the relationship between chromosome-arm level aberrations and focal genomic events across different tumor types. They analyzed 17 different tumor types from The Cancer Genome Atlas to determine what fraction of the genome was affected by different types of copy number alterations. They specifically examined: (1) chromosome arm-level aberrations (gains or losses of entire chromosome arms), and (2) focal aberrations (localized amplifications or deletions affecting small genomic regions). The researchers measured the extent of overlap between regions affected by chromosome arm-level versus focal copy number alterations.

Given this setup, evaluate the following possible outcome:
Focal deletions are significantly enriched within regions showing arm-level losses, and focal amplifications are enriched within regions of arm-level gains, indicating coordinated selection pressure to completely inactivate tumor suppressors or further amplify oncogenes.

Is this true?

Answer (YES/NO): NO